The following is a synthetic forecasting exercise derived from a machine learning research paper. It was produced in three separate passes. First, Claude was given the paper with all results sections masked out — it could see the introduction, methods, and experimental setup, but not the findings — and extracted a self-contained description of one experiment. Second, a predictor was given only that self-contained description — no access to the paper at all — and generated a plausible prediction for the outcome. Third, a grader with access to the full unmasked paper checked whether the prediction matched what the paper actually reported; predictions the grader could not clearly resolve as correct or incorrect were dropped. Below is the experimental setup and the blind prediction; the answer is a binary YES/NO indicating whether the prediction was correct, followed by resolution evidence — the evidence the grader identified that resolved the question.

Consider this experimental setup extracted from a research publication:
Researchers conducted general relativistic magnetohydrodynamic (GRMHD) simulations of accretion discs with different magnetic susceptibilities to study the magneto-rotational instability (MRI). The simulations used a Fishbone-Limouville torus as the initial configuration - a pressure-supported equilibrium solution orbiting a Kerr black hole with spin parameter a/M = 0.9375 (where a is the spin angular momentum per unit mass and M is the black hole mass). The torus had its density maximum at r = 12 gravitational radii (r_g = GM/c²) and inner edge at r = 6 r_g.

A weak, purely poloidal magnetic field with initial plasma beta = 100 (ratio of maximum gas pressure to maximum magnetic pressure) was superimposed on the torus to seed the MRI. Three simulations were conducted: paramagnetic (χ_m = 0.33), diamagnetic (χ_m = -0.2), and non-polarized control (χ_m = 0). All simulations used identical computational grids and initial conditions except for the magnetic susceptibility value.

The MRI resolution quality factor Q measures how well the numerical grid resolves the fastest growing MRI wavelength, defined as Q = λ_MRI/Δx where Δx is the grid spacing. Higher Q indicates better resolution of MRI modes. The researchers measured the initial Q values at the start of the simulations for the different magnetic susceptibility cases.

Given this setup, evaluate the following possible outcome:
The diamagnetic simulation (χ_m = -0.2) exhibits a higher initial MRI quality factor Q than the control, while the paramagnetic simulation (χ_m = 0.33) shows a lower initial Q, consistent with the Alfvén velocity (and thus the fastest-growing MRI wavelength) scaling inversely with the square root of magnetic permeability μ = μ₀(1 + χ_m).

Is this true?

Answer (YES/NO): YES